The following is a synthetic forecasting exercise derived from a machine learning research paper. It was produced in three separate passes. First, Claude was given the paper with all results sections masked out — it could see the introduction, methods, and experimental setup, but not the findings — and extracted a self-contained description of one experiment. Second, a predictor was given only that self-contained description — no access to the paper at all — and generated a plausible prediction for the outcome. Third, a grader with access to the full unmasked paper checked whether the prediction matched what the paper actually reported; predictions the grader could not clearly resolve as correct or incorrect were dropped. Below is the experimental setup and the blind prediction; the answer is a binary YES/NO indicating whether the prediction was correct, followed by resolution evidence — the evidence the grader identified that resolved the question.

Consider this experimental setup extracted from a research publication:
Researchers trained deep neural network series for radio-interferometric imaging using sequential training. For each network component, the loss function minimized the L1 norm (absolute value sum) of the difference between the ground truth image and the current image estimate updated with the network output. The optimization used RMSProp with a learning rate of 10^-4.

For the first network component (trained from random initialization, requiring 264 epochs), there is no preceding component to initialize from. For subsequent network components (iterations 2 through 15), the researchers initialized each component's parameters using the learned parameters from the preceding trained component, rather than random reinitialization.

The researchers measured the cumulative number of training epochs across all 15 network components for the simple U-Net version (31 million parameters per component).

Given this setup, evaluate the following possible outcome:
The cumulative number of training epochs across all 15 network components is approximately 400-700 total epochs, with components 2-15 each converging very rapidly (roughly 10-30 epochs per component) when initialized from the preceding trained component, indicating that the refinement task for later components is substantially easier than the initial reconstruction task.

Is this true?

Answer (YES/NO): NO